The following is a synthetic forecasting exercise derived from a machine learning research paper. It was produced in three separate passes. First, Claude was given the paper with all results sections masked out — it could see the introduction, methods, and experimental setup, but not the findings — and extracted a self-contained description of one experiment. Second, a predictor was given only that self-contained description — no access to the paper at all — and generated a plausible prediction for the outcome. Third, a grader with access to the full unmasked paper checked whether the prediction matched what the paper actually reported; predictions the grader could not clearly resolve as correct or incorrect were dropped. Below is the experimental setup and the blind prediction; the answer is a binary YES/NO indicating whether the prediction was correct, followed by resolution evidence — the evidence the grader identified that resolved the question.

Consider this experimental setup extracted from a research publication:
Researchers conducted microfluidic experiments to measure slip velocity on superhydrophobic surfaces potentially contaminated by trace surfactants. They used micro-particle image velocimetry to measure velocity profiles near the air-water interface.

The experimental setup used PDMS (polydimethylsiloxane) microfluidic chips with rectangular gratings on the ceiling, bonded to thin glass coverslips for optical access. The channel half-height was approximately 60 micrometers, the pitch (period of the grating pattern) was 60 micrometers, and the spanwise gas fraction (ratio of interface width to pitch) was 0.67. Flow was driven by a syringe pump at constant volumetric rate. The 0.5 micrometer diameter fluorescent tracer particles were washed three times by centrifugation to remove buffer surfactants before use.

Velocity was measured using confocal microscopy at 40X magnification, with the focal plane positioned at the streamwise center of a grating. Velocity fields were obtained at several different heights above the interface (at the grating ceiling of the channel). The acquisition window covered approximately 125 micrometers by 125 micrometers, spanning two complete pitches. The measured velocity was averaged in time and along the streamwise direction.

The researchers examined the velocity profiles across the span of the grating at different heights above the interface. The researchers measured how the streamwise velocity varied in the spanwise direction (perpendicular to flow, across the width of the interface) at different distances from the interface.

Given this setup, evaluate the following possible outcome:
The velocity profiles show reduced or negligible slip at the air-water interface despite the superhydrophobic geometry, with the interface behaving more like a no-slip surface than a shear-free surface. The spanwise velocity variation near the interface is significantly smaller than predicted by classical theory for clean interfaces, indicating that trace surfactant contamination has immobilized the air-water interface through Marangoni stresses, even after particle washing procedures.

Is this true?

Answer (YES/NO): YES